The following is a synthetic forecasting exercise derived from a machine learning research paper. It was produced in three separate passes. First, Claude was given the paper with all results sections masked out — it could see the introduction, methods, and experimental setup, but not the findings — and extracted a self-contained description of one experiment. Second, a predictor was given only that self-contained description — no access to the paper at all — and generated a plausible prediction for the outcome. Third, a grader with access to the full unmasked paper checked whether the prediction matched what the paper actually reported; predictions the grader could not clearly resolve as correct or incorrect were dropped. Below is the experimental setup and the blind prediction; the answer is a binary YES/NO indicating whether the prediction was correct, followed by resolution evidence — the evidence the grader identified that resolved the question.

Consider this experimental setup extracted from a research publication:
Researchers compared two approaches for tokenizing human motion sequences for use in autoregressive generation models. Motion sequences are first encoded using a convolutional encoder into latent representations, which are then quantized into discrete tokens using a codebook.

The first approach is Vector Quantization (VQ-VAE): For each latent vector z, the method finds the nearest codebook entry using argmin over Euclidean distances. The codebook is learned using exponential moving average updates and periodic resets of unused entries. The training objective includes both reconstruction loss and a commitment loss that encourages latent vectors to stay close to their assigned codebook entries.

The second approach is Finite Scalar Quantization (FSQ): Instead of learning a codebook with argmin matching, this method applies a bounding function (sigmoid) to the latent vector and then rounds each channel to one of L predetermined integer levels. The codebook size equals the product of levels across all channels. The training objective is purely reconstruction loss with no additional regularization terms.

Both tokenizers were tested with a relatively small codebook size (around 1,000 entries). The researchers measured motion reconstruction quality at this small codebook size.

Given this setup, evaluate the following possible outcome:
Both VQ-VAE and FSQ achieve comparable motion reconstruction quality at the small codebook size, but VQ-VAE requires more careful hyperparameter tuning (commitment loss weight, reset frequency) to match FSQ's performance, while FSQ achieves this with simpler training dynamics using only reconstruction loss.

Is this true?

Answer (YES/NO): NO